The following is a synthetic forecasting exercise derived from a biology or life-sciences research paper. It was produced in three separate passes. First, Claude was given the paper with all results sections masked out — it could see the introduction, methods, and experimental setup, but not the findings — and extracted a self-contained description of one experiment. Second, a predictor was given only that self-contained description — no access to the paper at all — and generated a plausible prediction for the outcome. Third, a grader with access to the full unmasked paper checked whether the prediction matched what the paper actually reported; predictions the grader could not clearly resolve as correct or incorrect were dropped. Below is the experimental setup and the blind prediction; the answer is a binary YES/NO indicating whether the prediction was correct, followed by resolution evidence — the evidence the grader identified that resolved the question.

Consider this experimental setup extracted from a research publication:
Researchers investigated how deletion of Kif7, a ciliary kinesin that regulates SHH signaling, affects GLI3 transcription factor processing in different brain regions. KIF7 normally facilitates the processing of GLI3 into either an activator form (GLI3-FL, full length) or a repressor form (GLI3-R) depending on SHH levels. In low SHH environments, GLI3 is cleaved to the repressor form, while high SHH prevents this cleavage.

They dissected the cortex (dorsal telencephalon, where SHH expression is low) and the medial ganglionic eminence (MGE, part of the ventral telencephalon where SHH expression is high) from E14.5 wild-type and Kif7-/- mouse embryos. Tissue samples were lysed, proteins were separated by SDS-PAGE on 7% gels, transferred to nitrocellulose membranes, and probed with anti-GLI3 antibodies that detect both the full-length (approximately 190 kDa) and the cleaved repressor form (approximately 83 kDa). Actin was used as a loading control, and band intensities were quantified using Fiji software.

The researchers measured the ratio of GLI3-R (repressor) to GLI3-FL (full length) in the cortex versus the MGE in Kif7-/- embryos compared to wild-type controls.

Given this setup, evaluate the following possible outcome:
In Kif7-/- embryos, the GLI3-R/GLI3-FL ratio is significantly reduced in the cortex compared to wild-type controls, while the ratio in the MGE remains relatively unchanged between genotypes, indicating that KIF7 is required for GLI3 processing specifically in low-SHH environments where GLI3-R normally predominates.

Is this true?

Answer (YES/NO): YES